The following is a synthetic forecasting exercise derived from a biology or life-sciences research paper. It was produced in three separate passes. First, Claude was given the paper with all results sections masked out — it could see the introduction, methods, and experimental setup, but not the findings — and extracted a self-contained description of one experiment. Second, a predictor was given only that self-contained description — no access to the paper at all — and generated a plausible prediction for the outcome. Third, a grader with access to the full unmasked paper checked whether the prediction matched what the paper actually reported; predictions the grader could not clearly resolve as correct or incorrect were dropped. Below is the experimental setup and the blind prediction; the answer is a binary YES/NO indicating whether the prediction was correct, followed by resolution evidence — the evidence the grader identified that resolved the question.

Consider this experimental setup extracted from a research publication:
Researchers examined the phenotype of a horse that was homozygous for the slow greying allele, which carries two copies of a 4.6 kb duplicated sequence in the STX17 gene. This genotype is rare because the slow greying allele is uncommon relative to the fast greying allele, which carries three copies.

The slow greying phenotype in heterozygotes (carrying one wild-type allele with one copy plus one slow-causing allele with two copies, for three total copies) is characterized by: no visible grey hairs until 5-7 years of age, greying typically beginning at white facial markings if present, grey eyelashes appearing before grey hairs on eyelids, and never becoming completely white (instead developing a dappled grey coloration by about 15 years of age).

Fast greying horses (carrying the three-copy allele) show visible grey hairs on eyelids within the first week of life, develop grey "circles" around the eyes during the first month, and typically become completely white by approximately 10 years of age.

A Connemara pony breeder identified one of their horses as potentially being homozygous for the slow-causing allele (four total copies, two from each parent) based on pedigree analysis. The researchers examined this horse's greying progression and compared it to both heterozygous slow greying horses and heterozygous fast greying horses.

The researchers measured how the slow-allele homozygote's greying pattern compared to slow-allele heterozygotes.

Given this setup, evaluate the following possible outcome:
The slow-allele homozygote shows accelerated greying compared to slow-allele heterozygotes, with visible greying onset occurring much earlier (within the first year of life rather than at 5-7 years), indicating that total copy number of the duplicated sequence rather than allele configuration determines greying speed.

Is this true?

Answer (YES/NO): NO